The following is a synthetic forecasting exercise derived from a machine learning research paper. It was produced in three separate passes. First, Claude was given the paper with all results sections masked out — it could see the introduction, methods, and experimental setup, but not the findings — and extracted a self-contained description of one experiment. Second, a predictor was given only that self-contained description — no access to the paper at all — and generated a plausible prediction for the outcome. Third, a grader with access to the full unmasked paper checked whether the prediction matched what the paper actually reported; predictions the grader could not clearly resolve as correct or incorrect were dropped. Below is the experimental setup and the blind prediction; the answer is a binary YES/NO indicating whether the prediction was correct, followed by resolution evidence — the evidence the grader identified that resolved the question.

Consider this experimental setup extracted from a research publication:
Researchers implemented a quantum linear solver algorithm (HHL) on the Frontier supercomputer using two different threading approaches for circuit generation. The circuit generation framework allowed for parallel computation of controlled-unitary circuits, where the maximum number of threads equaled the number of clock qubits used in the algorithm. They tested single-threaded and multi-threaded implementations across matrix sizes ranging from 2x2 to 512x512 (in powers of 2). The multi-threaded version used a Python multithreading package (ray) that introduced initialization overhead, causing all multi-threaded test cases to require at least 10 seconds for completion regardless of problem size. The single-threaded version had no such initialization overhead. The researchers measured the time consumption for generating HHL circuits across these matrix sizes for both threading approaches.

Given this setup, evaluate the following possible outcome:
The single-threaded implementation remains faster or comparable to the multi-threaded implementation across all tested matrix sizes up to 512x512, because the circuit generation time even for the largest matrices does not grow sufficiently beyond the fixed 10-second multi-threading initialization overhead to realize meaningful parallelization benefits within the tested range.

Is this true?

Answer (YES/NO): NO